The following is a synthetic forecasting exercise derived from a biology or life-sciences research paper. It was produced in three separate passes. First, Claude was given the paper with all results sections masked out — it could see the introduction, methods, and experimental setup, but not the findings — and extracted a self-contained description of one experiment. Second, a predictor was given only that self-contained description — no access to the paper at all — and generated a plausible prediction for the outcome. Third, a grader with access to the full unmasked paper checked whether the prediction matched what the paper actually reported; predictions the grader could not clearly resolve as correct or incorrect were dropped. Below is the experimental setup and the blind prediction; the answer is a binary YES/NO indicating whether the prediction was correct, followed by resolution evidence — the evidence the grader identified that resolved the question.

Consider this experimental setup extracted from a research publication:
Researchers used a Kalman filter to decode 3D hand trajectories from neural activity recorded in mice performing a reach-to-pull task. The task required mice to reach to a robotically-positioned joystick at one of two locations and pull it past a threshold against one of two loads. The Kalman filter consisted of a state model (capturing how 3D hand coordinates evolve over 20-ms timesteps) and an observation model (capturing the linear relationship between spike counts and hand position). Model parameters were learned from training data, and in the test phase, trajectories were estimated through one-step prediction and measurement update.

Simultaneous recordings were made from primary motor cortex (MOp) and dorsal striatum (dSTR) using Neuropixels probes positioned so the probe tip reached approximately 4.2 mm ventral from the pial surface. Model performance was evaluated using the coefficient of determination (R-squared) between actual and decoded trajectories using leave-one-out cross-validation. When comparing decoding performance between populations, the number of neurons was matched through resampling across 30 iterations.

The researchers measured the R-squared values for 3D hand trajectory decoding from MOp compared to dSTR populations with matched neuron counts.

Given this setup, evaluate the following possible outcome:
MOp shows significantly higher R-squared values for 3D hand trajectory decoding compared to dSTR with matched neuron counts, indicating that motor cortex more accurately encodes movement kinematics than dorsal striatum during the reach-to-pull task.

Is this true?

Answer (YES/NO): NO